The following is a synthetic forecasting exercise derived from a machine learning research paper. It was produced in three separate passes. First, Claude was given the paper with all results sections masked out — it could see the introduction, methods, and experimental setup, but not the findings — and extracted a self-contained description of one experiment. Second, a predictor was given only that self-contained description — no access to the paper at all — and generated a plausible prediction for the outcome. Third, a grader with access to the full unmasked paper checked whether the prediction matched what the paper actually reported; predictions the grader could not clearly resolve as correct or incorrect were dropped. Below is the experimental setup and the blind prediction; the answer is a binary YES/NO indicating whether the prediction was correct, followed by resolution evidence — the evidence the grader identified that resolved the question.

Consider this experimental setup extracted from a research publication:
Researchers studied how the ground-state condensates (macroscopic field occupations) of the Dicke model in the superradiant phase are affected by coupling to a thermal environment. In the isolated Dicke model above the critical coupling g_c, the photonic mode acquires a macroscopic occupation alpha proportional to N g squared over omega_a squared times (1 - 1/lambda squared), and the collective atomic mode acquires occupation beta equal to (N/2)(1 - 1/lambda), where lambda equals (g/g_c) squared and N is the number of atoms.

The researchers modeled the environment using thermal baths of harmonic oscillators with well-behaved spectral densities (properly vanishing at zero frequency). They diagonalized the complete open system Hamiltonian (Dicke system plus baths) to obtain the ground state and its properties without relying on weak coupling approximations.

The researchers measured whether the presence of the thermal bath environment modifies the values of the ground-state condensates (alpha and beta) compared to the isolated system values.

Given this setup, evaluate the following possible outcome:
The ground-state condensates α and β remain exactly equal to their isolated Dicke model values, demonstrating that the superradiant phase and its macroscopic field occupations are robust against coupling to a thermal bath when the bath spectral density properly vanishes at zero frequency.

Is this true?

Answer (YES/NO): YES